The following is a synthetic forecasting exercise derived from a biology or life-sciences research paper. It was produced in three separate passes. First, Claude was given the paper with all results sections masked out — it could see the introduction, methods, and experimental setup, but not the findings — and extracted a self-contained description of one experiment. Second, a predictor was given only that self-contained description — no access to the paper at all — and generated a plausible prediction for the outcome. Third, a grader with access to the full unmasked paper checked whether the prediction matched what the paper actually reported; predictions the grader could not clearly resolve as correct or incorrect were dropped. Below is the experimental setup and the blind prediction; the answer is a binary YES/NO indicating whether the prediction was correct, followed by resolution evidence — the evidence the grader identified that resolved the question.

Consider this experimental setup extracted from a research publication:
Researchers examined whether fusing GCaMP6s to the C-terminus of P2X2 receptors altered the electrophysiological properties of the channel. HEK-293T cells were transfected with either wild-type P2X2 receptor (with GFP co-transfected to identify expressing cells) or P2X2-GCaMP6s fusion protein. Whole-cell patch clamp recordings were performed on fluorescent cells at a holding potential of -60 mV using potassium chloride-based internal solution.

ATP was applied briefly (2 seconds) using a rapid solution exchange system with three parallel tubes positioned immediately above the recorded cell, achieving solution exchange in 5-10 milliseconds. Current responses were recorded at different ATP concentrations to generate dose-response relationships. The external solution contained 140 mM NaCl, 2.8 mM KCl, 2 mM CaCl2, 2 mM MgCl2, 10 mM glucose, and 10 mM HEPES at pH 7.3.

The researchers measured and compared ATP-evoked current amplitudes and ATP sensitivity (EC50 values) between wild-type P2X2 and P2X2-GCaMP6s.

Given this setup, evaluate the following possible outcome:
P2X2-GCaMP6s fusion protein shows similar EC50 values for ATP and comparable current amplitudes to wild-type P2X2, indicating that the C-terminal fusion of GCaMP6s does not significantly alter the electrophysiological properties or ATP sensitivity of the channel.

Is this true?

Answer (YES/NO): YES